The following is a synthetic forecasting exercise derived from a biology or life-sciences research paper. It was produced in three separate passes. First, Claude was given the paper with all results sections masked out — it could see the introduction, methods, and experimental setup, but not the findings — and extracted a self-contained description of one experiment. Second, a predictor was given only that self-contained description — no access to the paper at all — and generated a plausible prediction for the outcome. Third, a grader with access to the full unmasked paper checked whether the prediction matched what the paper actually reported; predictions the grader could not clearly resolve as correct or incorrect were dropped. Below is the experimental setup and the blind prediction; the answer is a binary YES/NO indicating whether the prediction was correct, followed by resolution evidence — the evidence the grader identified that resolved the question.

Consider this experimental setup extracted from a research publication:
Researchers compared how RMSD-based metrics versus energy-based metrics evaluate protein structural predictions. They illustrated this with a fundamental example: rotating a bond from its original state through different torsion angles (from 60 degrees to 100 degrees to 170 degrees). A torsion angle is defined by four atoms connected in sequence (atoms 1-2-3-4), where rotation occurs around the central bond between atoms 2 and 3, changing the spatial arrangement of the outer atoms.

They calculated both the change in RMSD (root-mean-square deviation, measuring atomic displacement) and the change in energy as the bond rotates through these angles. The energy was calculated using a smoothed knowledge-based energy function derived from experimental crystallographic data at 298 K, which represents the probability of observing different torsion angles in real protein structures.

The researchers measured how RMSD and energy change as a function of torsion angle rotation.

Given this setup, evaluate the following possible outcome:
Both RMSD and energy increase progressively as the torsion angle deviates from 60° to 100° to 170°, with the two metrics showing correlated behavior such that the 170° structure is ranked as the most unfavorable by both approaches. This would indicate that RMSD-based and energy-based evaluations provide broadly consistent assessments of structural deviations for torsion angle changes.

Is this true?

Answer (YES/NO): NO